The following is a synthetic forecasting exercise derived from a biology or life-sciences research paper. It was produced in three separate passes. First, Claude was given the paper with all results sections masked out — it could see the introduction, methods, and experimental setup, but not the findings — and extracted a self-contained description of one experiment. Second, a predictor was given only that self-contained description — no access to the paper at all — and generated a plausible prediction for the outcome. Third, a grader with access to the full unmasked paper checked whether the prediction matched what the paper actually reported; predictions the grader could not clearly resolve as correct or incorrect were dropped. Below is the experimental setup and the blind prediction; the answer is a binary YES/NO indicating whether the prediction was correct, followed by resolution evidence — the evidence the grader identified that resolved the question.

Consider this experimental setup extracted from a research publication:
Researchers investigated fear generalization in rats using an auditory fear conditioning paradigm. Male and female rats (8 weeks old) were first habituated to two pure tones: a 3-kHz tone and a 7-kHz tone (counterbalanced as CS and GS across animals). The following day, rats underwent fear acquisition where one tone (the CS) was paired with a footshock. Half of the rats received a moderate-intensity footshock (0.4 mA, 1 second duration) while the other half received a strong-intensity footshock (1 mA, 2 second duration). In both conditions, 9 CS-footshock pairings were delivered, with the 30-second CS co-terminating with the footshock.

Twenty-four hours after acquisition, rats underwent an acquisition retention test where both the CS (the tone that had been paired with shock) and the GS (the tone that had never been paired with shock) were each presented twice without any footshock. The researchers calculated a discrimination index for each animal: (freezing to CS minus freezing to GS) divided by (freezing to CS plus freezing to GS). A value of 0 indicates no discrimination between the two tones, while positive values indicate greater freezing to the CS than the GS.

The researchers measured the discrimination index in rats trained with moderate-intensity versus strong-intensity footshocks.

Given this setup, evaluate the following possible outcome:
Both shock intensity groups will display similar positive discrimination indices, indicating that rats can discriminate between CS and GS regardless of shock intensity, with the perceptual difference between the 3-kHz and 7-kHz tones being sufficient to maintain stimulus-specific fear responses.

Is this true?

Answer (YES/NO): NO